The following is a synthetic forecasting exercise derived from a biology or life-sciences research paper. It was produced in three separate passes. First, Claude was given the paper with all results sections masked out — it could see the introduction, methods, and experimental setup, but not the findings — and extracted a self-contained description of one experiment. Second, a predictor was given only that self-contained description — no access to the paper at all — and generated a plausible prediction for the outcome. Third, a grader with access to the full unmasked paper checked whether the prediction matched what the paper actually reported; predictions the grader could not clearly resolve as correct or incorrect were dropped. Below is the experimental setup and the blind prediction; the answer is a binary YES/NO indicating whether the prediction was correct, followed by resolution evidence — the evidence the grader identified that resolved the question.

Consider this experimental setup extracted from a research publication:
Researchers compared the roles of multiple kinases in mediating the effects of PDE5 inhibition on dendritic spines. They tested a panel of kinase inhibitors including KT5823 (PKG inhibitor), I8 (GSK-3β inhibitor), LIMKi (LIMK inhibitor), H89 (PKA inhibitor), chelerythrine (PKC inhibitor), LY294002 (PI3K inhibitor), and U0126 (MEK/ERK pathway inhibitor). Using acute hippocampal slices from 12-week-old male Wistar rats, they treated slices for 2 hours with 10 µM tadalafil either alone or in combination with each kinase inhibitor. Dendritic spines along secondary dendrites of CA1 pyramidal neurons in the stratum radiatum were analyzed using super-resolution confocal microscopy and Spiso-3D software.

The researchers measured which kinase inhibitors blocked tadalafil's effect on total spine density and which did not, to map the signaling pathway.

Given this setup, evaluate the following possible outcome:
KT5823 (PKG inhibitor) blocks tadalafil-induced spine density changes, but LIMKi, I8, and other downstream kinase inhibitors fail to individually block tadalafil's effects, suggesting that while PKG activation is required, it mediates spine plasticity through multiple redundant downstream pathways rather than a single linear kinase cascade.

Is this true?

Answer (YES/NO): NO